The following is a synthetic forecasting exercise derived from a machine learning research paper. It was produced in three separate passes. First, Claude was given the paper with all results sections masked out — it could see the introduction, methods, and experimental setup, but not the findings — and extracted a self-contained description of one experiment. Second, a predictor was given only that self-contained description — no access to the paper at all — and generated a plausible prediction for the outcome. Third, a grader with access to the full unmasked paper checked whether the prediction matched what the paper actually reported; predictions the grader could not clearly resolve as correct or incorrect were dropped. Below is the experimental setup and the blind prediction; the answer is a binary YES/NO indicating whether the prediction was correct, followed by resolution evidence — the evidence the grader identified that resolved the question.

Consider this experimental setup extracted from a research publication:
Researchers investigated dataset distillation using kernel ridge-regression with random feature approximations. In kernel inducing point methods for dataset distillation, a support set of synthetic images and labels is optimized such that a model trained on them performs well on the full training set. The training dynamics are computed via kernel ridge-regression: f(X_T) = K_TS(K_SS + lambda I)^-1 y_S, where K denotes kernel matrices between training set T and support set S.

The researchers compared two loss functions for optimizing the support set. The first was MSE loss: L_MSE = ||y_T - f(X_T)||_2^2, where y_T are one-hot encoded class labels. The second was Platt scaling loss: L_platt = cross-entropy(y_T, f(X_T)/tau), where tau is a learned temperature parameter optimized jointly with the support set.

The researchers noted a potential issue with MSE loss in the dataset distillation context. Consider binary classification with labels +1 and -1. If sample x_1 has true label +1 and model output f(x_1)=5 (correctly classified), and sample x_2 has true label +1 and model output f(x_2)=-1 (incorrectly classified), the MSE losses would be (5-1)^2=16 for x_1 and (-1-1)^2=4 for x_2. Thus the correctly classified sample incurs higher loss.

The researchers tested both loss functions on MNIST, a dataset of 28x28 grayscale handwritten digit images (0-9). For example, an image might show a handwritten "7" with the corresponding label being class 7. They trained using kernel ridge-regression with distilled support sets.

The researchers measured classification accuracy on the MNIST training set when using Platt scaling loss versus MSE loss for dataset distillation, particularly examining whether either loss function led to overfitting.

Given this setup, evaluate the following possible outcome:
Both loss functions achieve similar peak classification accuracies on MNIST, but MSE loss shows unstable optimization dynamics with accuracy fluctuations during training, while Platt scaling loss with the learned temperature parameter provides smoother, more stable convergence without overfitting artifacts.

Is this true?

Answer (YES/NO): NO